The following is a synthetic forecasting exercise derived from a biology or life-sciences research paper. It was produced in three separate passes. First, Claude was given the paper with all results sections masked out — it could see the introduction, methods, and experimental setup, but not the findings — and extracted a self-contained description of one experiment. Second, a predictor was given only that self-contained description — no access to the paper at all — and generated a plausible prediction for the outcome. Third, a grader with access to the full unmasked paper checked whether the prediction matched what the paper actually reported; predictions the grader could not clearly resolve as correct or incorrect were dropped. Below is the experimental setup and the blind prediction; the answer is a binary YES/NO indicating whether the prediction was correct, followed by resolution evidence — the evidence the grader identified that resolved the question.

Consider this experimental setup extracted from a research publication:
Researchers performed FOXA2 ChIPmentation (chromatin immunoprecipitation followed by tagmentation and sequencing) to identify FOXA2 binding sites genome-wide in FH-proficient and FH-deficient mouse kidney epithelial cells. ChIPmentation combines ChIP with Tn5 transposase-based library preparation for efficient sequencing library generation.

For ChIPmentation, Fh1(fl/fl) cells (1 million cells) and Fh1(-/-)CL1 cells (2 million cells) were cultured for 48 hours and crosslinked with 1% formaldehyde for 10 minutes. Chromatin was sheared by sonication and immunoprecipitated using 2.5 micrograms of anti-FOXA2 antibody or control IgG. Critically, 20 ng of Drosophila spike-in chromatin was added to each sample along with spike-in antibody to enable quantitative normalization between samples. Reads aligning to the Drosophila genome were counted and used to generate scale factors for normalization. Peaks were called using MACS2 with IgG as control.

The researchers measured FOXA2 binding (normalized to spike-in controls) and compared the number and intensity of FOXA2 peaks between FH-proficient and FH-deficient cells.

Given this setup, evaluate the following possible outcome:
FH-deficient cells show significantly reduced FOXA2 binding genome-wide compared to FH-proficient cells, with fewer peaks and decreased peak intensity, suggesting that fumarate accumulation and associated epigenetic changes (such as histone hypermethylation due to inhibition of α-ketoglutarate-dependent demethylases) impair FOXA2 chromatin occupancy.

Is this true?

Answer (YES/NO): NO